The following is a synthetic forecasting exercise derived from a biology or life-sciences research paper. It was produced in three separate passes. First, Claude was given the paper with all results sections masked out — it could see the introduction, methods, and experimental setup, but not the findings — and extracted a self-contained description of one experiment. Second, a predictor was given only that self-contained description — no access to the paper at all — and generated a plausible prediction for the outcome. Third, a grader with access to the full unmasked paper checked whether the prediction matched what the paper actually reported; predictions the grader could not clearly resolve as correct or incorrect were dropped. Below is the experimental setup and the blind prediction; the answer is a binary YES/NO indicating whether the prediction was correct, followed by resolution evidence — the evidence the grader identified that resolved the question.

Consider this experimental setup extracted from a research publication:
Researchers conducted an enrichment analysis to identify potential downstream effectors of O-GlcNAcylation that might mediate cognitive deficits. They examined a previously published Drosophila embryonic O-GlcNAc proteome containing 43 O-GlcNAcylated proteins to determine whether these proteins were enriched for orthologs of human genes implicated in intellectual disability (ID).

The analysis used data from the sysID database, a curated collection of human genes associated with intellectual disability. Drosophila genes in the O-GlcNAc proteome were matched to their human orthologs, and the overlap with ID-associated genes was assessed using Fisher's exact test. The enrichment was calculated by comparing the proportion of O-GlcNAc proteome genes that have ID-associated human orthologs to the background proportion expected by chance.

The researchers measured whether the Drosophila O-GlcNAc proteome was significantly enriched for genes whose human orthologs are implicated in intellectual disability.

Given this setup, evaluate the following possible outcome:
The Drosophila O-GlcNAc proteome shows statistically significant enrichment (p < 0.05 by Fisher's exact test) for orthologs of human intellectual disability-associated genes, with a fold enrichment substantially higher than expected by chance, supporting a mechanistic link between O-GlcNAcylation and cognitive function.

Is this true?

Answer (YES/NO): YES